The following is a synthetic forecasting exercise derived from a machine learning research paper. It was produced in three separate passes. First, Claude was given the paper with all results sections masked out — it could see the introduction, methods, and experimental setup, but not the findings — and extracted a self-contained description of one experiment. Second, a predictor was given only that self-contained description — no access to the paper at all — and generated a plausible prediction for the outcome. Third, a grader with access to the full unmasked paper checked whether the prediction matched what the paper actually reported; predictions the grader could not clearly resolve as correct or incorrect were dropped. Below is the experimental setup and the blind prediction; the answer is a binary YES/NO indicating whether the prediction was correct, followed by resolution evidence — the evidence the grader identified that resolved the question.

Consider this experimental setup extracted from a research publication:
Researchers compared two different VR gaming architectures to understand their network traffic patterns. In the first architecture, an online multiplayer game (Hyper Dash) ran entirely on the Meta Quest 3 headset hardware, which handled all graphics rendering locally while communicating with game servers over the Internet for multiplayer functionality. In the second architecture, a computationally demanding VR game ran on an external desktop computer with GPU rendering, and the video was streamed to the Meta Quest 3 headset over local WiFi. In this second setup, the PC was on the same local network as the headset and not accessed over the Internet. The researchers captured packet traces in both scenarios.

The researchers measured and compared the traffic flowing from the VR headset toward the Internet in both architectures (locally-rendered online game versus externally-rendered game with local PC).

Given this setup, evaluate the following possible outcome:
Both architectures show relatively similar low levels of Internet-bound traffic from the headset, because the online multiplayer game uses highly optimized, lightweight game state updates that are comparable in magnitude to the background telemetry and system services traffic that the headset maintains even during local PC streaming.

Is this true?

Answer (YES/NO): YES